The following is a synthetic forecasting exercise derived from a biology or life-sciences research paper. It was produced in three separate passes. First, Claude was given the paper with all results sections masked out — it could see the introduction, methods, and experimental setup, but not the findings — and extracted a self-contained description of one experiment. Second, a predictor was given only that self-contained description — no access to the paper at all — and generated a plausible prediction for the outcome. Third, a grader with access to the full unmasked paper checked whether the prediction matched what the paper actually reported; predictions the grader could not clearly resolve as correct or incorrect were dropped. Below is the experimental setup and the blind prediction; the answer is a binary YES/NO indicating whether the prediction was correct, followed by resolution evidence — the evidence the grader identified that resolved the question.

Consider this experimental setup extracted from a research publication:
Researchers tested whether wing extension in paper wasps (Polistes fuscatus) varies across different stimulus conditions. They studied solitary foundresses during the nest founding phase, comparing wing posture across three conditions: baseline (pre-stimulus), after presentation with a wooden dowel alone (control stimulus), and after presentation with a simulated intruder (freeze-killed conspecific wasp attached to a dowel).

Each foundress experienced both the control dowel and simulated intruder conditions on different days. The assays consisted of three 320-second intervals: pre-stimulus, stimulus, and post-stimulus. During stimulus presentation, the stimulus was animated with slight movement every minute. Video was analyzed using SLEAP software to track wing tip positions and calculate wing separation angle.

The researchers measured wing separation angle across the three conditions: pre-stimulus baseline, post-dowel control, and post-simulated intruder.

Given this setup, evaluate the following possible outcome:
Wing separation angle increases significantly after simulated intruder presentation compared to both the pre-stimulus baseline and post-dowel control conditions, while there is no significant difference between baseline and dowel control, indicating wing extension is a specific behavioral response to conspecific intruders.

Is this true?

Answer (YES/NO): YES